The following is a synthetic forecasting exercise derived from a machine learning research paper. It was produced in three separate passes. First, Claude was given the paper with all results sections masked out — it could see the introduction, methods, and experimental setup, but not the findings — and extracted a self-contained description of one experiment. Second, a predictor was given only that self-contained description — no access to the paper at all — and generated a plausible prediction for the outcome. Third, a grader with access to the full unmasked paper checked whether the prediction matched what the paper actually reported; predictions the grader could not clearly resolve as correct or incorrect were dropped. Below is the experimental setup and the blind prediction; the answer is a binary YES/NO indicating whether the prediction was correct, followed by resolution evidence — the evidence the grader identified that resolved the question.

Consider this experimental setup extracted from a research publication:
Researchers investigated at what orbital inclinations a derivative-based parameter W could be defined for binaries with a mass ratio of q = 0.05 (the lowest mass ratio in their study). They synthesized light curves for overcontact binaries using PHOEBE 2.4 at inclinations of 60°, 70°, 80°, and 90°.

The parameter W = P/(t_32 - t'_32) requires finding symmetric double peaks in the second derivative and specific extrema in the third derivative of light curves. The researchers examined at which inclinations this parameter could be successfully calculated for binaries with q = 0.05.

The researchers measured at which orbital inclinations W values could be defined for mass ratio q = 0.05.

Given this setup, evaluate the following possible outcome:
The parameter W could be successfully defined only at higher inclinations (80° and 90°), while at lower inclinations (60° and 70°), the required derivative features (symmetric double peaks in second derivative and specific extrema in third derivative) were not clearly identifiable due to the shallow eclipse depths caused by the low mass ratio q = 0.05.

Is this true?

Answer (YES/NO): NO